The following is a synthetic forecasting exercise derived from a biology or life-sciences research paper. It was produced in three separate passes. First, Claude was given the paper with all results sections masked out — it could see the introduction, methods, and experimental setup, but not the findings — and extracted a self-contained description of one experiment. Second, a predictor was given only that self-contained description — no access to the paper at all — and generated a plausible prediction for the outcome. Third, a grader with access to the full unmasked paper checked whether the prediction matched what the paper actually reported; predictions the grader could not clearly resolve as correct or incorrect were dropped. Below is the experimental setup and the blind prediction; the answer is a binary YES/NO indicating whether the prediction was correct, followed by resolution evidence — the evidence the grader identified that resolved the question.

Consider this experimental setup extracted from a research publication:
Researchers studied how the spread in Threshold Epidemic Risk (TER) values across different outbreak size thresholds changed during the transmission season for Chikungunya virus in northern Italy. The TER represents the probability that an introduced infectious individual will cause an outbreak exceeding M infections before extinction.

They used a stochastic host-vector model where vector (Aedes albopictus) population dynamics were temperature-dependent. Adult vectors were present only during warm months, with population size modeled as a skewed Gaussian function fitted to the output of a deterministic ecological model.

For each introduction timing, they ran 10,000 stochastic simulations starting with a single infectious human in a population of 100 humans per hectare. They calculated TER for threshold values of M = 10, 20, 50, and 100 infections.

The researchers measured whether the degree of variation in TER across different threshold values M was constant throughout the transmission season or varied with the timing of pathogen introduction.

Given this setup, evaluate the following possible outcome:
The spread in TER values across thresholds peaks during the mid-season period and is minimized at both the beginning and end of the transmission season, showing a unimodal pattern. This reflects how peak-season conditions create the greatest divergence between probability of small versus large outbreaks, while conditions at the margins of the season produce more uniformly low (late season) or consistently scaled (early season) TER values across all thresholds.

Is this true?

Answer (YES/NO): NO